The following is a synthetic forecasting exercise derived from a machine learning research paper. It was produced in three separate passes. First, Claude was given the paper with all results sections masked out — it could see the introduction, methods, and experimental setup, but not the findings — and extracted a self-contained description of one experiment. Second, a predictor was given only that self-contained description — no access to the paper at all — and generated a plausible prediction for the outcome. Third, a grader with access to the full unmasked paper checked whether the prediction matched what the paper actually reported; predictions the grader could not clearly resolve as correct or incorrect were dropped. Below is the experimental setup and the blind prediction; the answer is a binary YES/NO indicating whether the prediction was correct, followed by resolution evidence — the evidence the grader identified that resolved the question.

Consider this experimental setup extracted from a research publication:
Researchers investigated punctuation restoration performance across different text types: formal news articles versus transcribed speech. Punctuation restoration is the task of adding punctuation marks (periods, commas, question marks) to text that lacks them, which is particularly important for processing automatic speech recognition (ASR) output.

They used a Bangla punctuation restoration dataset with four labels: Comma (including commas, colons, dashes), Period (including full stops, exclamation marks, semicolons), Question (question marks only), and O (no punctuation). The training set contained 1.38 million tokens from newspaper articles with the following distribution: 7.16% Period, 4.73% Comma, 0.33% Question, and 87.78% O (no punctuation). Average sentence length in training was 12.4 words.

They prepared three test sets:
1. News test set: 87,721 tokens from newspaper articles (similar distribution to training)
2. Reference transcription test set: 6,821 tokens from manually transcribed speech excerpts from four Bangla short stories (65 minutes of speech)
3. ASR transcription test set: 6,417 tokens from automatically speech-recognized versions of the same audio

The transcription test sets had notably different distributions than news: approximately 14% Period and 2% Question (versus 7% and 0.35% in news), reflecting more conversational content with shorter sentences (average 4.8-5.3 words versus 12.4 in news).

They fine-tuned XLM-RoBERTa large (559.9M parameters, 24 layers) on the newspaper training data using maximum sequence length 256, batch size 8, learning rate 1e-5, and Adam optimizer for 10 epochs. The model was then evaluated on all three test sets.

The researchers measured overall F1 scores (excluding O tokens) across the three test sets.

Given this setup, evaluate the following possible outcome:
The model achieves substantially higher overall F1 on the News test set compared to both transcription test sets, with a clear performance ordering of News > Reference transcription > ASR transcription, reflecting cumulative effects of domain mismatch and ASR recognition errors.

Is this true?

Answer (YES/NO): YES